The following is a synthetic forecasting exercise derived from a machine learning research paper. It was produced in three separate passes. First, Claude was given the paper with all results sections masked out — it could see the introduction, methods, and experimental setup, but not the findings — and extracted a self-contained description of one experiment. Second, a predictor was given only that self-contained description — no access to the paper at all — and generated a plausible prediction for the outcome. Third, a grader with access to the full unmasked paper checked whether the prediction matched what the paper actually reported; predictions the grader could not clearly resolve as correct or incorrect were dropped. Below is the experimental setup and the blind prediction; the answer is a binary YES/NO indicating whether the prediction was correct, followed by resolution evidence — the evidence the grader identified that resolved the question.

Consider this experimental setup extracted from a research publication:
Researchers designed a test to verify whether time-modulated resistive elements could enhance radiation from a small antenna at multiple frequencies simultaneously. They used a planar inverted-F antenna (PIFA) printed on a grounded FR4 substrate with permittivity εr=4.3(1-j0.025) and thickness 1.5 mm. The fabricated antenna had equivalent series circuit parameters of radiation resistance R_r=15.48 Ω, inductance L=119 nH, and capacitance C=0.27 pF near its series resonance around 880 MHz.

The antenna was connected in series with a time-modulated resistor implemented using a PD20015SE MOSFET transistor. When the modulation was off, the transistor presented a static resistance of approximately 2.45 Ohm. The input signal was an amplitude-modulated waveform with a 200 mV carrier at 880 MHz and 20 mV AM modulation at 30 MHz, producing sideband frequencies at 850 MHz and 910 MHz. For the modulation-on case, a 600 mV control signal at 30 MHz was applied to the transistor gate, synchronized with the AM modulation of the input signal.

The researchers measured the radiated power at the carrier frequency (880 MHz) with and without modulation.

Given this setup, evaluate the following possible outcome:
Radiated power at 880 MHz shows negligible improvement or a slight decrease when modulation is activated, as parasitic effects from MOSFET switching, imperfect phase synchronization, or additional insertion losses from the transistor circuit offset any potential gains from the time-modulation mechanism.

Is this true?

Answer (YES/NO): NO